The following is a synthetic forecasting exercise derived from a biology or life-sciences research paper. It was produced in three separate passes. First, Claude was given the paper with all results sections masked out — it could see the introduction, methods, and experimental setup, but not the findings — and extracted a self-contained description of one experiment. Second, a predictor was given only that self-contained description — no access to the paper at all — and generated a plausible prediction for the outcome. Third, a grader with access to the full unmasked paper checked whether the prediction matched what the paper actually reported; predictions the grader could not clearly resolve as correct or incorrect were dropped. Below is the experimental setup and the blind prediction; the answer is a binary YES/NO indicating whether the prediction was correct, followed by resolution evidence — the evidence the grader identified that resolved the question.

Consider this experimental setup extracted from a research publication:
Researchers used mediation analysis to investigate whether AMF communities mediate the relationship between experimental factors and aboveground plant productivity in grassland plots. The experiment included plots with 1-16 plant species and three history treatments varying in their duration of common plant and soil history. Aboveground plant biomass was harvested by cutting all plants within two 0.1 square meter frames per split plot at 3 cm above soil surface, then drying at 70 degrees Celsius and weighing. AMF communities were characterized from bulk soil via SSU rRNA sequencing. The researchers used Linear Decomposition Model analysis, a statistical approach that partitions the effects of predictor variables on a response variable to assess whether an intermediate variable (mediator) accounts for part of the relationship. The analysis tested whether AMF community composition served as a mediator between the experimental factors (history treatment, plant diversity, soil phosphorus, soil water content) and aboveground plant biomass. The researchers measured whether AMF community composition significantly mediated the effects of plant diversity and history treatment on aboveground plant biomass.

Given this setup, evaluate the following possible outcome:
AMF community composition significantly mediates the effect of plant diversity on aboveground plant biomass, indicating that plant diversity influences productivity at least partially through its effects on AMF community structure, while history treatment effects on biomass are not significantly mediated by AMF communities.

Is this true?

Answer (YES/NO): NO